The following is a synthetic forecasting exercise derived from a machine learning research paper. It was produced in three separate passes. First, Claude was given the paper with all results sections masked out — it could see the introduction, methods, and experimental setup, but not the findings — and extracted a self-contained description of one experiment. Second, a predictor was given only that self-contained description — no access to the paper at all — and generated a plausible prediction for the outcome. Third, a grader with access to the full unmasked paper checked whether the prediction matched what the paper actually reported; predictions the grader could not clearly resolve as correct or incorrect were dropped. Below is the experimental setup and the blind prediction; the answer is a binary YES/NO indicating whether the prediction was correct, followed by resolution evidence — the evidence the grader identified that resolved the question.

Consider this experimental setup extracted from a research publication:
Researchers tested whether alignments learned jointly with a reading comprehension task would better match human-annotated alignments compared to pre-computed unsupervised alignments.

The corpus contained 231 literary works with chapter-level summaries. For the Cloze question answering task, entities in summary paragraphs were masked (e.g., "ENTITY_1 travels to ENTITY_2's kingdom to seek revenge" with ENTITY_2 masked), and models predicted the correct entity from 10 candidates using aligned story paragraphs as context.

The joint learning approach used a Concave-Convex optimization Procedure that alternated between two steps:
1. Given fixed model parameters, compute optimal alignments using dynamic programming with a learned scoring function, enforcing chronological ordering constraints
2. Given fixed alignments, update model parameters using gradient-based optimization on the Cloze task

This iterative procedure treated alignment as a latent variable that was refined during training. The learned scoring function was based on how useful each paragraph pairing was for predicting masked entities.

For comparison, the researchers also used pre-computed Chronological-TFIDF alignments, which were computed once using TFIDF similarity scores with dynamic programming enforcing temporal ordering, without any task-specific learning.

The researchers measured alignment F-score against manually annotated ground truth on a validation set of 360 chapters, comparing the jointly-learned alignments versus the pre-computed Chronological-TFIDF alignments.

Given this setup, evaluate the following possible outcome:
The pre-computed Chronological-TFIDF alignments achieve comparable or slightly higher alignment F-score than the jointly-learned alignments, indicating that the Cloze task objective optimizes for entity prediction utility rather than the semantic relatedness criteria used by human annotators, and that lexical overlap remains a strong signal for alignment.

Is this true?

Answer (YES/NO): NO